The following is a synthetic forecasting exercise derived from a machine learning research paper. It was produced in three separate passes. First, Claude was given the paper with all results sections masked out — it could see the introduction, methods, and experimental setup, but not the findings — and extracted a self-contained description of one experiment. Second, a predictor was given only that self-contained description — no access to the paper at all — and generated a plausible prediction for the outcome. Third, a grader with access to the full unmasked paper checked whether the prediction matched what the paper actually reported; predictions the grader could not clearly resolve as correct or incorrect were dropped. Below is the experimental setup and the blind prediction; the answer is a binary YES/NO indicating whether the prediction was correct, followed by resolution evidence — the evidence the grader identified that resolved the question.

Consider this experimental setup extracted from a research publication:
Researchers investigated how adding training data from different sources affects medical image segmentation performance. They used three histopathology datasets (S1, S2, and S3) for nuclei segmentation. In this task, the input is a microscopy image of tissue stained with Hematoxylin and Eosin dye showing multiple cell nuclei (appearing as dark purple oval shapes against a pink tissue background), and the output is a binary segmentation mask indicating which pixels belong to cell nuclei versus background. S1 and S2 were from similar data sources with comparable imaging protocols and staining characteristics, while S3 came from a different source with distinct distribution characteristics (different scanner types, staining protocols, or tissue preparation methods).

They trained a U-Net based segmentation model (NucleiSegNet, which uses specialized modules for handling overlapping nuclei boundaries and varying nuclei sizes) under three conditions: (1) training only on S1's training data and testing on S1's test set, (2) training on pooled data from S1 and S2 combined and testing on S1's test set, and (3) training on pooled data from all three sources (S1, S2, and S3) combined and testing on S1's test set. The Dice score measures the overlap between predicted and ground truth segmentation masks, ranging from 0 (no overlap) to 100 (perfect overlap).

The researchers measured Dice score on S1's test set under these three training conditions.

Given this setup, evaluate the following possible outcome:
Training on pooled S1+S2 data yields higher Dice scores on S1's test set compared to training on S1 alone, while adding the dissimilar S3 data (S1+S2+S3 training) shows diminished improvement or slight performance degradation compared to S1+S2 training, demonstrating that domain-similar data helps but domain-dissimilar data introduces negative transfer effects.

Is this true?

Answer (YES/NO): YES